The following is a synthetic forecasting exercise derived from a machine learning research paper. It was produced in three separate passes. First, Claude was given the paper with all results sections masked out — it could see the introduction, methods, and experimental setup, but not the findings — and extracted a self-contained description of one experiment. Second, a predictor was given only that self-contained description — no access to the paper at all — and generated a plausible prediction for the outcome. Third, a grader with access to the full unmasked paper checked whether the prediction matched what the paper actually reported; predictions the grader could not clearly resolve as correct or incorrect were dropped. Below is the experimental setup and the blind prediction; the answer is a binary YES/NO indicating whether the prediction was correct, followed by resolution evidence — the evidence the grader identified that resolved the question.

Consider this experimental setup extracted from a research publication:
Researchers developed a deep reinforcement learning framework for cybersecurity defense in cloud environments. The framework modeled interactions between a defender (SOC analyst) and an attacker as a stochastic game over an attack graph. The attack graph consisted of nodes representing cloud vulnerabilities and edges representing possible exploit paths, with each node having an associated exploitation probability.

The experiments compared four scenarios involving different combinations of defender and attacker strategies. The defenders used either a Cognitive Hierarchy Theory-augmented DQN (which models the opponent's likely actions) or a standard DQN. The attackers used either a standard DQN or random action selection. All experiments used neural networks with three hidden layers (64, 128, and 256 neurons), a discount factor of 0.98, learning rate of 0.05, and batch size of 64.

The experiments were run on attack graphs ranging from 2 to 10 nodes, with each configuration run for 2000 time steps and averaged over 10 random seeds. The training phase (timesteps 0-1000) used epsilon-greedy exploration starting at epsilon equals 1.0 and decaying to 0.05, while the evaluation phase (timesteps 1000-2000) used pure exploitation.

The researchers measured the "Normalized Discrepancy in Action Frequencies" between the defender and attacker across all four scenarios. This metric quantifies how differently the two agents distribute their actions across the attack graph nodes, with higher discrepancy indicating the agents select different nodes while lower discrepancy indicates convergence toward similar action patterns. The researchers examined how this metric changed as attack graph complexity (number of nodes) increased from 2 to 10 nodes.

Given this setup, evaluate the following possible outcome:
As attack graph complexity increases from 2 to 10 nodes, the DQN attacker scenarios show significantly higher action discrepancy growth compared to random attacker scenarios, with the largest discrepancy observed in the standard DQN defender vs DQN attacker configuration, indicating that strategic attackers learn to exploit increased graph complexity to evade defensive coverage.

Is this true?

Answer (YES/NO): NO